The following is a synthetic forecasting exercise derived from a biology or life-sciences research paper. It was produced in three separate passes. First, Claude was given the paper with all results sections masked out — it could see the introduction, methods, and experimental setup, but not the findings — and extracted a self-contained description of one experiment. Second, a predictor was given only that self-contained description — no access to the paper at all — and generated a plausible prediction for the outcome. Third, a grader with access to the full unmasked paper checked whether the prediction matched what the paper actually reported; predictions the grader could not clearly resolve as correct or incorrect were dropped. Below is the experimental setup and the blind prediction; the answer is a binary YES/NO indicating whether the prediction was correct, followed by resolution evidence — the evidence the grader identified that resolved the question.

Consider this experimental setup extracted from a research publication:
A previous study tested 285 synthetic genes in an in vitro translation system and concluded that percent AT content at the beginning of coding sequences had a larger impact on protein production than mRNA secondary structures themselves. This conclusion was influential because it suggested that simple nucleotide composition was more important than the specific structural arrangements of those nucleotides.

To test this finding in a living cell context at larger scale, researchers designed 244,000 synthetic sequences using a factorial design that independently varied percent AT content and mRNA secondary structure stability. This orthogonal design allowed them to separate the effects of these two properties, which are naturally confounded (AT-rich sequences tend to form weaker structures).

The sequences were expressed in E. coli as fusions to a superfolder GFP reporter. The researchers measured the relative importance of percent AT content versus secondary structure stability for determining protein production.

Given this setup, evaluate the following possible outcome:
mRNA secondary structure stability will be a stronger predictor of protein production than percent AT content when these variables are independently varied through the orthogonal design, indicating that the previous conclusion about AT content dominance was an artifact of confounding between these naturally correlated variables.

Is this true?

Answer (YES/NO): YES